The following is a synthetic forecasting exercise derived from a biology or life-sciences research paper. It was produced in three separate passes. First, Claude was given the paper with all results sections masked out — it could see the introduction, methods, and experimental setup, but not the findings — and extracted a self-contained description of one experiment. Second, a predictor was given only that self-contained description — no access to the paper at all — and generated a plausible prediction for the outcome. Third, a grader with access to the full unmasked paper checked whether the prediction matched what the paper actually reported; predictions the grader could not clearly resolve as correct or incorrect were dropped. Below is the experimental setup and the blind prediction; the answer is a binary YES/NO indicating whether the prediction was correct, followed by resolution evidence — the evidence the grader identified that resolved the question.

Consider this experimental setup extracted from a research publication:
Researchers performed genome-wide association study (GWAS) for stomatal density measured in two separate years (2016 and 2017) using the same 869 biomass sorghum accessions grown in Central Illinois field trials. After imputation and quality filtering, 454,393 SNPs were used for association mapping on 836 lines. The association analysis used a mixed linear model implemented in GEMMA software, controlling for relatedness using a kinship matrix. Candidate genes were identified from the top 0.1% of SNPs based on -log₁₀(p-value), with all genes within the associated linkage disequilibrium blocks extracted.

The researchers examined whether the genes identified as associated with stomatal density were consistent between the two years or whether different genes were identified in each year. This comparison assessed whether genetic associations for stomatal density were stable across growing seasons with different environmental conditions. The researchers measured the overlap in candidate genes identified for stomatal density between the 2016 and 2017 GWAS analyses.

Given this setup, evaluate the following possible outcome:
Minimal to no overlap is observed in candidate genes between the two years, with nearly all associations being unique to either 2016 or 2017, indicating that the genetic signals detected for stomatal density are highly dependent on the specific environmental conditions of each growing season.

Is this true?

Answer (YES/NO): NO